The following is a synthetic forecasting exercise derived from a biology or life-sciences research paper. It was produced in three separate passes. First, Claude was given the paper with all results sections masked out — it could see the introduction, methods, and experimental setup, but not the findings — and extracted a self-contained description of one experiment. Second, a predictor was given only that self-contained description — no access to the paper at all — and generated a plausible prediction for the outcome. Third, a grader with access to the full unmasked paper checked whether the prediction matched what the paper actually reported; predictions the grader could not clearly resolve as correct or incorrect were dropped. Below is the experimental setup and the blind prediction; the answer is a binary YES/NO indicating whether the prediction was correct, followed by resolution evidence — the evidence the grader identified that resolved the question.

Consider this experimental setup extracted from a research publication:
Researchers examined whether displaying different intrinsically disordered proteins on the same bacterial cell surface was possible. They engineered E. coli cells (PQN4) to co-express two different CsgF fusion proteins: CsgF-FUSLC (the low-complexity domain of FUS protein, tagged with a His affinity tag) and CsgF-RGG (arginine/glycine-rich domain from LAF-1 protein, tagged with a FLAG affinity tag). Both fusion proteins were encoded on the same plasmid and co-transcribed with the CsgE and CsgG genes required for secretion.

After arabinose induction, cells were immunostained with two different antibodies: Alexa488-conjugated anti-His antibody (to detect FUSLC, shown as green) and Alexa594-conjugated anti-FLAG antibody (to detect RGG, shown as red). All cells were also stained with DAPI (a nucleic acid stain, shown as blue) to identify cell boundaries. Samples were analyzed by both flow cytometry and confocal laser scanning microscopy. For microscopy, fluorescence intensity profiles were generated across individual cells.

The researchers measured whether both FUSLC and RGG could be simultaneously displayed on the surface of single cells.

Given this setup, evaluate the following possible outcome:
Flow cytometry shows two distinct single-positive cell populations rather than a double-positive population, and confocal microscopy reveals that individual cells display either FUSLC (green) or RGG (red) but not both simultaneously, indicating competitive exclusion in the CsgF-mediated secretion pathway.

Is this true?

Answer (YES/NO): NO